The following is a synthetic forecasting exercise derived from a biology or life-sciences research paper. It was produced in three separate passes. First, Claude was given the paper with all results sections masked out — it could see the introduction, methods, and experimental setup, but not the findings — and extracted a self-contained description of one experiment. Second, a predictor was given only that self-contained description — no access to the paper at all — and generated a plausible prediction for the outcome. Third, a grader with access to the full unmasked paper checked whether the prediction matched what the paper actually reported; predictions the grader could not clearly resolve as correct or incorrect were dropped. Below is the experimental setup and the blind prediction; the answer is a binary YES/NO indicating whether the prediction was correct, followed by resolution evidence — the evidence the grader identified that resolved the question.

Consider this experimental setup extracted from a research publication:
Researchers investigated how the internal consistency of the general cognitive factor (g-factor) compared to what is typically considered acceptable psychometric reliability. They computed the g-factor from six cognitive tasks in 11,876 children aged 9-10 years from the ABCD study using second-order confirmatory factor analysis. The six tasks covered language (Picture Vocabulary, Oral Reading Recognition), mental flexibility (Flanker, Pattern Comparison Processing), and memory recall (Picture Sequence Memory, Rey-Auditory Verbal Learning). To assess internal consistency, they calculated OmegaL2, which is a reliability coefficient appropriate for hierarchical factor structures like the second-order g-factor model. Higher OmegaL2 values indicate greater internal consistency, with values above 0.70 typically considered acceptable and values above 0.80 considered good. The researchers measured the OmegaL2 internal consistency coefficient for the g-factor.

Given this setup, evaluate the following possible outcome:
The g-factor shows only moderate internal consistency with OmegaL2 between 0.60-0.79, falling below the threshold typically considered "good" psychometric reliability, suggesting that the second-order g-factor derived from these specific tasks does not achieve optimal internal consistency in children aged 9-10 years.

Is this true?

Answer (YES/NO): YES